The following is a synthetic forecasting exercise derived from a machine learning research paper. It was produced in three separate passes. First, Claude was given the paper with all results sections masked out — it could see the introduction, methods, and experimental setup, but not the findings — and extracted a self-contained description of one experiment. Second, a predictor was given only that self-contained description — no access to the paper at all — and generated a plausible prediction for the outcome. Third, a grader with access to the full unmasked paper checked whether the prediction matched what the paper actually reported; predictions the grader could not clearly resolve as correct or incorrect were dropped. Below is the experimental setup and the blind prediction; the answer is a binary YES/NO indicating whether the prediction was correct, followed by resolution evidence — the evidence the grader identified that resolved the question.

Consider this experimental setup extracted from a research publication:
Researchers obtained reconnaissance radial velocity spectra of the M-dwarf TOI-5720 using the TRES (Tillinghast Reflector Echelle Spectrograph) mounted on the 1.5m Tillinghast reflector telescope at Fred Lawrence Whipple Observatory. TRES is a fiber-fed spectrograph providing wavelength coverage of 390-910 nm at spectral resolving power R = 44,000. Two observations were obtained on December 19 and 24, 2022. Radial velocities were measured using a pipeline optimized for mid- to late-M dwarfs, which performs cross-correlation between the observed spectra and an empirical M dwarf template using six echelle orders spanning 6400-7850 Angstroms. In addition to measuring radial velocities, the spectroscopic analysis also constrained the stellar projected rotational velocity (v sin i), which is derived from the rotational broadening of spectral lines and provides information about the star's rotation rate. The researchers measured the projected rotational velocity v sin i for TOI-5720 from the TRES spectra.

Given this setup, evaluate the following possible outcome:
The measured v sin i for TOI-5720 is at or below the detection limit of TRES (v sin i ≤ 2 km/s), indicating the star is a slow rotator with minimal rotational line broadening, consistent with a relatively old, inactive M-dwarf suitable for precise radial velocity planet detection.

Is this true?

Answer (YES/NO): NO